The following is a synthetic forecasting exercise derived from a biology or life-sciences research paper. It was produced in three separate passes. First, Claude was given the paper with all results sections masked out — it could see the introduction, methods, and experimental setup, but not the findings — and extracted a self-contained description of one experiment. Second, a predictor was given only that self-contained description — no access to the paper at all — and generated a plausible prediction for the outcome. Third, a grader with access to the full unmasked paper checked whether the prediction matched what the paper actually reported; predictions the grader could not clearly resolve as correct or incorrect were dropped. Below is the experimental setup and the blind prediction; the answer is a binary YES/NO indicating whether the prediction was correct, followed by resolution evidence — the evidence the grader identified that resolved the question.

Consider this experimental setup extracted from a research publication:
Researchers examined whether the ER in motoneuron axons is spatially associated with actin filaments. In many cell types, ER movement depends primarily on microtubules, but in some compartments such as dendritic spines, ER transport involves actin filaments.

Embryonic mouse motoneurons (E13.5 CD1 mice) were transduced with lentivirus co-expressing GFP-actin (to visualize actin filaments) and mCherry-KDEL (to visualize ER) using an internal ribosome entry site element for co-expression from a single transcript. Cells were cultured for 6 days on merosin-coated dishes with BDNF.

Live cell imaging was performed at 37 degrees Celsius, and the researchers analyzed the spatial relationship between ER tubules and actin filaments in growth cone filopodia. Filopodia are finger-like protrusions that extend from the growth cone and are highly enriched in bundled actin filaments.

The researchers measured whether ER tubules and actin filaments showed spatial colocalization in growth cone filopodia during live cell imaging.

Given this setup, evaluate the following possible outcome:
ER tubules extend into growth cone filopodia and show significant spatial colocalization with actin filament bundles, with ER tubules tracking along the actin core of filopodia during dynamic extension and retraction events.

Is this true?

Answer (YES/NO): YES